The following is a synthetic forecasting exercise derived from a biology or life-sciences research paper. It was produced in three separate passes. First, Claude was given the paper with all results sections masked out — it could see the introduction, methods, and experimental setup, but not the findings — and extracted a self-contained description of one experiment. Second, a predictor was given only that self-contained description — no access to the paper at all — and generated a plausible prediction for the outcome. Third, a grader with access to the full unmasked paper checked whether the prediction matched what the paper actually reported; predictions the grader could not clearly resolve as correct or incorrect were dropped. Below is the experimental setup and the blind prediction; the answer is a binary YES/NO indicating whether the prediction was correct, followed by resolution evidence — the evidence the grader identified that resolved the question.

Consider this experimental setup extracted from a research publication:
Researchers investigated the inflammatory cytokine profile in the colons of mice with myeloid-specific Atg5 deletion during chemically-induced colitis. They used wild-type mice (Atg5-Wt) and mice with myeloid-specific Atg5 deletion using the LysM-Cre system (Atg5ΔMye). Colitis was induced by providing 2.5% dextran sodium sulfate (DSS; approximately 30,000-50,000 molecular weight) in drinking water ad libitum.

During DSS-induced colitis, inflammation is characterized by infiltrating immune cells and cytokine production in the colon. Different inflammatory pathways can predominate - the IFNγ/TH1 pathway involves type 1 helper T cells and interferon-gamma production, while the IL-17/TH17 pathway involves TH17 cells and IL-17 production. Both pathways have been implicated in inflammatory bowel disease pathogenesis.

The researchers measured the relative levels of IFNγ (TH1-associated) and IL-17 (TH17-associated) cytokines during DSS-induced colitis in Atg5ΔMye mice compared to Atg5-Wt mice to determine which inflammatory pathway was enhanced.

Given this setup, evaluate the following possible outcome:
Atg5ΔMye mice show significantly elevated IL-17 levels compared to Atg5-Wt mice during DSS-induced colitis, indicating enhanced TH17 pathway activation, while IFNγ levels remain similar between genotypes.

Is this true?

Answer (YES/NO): NO